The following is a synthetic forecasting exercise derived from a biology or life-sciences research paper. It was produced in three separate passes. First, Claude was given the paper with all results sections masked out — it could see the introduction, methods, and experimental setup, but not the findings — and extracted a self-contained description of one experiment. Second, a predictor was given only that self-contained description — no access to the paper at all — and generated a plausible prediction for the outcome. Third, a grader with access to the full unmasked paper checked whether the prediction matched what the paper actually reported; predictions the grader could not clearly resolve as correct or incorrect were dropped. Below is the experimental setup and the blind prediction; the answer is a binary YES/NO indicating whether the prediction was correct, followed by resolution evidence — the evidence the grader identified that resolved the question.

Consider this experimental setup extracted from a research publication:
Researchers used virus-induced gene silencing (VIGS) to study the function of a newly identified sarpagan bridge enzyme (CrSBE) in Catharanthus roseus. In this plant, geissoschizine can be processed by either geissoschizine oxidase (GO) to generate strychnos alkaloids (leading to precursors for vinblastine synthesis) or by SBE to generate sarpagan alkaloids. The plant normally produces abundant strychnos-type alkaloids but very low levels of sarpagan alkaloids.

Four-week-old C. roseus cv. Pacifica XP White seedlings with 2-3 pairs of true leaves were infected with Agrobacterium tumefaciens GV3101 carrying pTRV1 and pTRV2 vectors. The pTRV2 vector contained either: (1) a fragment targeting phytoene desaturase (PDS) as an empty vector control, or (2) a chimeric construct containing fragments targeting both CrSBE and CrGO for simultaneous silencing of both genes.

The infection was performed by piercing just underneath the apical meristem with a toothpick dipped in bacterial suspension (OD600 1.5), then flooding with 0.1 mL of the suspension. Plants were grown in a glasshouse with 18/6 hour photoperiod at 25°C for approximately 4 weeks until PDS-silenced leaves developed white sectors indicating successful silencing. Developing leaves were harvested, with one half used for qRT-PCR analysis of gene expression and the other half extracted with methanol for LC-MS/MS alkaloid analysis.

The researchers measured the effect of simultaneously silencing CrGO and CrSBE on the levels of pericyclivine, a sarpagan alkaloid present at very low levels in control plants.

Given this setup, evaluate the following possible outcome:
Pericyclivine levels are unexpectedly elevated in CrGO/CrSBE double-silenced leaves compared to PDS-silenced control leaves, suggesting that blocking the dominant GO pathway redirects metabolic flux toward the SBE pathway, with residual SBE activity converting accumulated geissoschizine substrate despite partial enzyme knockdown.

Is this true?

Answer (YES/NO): NO